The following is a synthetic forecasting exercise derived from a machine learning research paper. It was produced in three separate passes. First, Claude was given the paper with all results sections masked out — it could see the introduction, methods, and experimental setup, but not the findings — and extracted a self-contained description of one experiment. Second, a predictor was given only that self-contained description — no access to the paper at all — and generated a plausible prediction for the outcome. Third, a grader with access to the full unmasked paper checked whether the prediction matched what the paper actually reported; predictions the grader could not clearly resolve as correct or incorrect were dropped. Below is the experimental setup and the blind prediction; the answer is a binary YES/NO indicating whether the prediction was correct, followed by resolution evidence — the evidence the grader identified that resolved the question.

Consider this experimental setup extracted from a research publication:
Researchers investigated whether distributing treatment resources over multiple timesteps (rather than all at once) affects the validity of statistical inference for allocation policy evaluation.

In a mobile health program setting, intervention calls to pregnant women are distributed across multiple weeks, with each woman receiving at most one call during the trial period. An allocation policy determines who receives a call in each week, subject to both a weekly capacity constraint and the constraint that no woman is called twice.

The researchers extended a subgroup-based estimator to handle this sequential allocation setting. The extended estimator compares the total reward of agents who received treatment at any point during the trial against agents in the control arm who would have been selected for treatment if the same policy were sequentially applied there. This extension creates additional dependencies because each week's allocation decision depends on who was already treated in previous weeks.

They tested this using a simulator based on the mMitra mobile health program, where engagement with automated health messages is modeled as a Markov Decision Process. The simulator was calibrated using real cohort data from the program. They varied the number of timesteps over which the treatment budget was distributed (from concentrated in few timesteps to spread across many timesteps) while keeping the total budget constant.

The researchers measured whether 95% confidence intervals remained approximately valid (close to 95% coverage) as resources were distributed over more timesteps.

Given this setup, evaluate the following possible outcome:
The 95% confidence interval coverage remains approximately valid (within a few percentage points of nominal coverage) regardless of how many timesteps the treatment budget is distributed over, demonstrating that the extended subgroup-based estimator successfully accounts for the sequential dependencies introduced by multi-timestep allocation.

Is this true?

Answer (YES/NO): YES